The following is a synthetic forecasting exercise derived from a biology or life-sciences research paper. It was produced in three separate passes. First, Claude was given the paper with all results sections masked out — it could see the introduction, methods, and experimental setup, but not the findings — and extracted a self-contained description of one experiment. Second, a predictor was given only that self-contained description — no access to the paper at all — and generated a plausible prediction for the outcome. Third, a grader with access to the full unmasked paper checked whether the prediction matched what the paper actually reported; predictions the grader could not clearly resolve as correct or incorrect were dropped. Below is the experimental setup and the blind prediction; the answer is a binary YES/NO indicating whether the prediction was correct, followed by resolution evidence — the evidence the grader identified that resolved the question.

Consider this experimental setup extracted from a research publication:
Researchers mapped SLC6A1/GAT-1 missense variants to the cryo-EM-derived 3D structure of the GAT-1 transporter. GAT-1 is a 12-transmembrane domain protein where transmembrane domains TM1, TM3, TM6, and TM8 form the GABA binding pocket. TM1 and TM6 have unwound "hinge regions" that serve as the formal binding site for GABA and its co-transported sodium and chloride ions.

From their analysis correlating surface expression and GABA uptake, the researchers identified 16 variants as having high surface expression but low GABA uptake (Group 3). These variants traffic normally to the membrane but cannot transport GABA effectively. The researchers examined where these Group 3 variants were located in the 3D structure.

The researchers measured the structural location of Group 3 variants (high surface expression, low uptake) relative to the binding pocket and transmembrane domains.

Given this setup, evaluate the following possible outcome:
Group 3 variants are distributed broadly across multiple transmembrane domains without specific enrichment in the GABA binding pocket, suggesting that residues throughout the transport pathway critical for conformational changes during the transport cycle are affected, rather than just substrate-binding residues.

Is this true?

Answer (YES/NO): NO